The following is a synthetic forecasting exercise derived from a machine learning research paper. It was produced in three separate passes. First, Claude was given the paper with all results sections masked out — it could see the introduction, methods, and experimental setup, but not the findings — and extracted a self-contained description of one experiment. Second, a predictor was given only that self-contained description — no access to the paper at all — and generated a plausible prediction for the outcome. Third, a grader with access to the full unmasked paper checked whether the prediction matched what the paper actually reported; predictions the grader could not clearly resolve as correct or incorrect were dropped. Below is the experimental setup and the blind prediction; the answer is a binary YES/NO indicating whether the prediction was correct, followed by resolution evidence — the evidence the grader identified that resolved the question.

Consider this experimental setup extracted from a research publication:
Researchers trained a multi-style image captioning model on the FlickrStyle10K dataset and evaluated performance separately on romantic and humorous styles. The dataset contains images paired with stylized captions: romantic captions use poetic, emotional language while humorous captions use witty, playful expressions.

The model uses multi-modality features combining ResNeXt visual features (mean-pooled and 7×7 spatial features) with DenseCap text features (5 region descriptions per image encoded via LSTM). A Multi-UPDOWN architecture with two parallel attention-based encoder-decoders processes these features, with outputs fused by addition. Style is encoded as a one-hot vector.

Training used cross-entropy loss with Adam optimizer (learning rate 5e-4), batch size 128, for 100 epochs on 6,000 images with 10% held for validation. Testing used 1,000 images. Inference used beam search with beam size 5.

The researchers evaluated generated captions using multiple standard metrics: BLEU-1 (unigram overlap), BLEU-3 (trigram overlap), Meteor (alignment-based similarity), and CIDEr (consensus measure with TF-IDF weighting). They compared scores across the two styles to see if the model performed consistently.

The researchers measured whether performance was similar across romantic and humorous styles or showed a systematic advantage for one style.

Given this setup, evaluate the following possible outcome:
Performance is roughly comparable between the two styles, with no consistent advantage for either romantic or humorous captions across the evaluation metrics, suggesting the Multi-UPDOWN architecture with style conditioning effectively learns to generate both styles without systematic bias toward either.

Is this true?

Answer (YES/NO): NO